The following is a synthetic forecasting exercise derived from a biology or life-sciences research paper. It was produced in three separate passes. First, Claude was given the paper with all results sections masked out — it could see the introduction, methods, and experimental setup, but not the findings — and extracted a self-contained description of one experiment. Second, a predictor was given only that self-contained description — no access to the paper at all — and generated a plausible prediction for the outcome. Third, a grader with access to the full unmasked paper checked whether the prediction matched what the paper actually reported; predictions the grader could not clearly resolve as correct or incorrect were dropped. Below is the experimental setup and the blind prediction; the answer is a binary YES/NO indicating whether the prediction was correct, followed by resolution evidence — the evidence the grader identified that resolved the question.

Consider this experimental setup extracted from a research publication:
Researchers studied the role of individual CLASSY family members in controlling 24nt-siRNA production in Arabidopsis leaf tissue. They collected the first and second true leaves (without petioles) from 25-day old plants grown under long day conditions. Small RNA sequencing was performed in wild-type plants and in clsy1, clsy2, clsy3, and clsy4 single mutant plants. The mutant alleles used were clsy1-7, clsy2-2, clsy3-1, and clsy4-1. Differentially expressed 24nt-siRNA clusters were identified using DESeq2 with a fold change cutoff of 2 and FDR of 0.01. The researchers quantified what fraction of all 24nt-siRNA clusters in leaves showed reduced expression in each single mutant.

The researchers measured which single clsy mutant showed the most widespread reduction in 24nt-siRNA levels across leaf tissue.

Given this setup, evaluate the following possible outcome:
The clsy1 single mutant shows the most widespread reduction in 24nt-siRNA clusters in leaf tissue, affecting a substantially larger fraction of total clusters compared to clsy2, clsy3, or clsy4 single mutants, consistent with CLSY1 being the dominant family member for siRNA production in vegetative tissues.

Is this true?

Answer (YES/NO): YES